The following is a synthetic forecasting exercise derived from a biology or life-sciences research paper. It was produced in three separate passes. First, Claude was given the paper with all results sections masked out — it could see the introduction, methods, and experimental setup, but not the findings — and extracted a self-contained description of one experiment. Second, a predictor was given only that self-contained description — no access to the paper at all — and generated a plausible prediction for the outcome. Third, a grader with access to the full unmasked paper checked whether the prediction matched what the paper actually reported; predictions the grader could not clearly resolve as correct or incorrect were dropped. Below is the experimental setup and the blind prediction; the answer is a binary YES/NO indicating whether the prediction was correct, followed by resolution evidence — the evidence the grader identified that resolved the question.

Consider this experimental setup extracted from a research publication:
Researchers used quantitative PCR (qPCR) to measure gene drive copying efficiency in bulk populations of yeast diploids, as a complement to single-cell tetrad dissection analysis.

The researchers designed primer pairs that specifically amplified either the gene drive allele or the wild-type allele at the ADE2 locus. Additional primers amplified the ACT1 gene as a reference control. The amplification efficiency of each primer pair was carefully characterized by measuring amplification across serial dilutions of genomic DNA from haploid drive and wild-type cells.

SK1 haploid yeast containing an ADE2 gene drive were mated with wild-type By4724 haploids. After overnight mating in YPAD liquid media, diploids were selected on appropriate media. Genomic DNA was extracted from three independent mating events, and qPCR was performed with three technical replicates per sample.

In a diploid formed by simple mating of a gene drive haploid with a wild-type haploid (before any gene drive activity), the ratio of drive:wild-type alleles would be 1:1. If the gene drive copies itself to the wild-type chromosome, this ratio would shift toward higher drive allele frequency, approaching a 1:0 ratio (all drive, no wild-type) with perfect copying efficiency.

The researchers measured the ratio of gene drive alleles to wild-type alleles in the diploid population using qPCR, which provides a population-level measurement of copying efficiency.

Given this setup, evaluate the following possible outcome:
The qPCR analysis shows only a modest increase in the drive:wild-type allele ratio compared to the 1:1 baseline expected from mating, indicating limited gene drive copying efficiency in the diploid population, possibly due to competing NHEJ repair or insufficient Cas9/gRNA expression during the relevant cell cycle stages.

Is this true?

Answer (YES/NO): NO